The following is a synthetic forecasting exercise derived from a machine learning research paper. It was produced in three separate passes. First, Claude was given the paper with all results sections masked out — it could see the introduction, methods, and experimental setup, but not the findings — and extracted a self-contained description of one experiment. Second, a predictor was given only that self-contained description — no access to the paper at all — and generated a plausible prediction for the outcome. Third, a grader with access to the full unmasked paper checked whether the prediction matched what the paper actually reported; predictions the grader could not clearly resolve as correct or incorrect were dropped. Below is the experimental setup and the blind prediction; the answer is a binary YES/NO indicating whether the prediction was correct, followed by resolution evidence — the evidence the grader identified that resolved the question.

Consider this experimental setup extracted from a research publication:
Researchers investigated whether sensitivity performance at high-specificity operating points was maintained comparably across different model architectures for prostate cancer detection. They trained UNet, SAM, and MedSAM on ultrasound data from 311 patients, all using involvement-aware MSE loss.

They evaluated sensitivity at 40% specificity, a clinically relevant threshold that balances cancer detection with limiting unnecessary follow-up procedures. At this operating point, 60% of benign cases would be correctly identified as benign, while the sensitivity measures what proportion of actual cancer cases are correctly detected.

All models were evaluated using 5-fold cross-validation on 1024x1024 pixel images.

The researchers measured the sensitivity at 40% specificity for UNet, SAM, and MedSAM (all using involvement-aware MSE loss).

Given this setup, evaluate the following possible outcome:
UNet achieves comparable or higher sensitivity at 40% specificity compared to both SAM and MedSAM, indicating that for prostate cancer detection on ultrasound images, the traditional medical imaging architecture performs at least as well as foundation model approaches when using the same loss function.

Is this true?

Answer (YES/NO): YES